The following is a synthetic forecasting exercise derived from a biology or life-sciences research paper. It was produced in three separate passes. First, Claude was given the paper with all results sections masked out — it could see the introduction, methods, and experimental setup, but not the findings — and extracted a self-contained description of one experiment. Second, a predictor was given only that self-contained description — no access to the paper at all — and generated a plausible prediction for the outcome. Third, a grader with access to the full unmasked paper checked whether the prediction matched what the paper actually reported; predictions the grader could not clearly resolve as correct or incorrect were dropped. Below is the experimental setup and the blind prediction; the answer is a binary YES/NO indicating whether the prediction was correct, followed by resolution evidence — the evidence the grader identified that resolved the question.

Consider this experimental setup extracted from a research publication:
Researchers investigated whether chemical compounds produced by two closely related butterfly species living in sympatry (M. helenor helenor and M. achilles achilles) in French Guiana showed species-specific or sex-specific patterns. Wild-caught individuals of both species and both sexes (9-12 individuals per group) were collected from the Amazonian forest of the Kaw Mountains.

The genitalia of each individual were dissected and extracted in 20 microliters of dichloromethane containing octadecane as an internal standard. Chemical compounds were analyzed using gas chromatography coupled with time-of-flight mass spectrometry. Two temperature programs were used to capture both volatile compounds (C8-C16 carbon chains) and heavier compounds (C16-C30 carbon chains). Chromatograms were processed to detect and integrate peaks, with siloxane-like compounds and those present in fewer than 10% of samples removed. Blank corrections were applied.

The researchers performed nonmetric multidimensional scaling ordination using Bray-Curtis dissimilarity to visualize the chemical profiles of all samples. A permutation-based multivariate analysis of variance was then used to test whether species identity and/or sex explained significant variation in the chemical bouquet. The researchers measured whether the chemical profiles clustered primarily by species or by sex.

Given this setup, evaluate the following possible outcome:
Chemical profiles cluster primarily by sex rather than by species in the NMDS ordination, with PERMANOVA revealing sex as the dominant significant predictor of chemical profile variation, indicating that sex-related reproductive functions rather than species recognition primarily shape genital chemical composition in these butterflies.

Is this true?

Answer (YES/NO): NO